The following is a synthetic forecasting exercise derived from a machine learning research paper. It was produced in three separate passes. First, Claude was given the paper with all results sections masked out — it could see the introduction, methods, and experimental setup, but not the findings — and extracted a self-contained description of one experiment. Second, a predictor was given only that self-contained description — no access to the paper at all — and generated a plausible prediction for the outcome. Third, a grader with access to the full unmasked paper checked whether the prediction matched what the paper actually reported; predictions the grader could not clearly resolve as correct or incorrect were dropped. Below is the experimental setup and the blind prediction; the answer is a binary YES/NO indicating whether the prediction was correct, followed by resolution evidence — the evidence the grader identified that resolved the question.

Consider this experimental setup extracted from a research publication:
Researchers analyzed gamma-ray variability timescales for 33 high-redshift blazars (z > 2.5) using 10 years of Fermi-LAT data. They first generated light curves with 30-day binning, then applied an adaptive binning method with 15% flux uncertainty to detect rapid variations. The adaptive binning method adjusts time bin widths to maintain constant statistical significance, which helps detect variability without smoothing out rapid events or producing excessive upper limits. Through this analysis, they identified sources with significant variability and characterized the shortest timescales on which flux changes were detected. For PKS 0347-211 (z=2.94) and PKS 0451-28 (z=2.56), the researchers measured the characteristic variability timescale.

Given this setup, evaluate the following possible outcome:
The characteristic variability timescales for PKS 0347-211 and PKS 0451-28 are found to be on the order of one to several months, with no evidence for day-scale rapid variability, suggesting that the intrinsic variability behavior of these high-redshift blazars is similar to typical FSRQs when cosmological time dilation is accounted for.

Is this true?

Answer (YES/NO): NO